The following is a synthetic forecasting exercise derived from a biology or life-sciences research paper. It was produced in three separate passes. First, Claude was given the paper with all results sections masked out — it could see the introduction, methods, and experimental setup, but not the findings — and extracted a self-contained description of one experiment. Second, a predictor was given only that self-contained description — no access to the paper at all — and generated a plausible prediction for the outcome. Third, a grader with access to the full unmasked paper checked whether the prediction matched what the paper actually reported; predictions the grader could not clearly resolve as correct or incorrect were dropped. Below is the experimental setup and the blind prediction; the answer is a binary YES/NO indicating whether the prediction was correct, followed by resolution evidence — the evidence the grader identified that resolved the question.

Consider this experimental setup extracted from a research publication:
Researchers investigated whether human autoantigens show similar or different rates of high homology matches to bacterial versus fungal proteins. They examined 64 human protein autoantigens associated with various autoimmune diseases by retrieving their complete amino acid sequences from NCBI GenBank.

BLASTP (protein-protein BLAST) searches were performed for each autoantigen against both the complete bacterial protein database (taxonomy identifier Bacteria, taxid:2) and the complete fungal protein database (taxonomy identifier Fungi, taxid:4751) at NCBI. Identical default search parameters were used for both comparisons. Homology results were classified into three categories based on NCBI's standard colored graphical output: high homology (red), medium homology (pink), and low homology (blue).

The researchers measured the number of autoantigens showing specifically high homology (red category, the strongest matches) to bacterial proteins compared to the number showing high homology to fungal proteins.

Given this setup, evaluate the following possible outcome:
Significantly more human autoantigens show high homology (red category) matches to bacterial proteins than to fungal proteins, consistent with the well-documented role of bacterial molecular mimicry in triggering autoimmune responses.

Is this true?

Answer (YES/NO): NO